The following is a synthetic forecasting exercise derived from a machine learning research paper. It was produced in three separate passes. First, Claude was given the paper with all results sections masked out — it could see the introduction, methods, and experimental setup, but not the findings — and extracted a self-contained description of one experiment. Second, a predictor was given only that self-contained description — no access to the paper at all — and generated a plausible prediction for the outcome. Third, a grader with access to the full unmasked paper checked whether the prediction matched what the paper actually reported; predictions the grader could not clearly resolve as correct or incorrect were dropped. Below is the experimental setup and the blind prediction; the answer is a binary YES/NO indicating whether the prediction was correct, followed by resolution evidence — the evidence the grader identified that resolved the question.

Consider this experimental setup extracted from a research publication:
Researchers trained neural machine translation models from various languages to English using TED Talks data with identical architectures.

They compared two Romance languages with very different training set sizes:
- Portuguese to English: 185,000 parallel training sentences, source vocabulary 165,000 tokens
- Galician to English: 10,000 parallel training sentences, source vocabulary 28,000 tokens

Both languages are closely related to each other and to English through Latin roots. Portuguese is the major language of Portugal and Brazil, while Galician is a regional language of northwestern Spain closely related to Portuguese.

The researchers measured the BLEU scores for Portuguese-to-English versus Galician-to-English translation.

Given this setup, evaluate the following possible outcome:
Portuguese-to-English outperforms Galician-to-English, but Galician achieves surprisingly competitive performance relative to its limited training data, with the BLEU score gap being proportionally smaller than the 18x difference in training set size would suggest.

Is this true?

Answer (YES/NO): YES